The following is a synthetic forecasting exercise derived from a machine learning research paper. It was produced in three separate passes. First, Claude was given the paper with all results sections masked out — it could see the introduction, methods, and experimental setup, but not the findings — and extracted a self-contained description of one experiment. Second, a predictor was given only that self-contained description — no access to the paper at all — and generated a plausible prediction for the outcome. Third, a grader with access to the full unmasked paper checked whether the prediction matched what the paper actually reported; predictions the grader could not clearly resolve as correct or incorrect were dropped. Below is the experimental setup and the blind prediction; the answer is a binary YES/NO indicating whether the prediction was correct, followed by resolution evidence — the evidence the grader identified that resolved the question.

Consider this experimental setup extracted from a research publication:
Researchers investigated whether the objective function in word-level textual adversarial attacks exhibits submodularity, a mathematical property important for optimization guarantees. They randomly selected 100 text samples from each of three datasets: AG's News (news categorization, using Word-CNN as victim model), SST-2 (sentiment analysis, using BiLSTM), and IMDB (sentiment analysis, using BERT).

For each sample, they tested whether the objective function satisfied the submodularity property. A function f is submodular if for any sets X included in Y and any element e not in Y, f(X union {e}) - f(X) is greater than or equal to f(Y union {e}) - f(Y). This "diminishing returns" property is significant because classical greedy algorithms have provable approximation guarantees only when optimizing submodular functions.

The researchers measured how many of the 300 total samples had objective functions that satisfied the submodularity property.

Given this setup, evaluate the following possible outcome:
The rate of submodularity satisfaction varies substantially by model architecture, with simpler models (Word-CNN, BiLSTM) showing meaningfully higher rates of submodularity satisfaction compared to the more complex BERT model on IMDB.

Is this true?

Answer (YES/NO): NO